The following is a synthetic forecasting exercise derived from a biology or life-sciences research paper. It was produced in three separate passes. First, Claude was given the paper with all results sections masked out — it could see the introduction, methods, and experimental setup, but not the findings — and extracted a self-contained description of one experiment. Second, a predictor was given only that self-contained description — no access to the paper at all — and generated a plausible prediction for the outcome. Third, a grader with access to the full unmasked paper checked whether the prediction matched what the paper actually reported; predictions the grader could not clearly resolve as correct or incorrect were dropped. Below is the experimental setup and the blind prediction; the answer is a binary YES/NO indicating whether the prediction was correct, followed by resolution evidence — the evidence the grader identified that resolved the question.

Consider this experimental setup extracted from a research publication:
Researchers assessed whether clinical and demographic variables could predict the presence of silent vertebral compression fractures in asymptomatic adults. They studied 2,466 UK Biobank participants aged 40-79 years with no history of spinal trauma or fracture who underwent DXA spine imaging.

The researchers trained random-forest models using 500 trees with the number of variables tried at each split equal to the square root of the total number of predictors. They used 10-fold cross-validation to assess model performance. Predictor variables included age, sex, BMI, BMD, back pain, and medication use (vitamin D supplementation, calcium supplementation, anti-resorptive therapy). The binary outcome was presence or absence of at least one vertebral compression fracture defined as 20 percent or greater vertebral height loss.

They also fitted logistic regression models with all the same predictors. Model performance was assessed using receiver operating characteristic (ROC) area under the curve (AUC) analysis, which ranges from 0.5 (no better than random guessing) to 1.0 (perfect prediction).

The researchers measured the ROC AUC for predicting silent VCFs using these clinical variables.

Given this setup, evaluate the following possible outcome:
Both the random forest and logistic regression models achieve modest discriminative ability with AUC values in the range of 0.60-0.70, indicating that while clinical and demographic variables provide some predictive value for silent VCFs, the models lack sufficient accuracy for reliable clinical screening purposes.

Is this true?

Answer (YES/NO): NO